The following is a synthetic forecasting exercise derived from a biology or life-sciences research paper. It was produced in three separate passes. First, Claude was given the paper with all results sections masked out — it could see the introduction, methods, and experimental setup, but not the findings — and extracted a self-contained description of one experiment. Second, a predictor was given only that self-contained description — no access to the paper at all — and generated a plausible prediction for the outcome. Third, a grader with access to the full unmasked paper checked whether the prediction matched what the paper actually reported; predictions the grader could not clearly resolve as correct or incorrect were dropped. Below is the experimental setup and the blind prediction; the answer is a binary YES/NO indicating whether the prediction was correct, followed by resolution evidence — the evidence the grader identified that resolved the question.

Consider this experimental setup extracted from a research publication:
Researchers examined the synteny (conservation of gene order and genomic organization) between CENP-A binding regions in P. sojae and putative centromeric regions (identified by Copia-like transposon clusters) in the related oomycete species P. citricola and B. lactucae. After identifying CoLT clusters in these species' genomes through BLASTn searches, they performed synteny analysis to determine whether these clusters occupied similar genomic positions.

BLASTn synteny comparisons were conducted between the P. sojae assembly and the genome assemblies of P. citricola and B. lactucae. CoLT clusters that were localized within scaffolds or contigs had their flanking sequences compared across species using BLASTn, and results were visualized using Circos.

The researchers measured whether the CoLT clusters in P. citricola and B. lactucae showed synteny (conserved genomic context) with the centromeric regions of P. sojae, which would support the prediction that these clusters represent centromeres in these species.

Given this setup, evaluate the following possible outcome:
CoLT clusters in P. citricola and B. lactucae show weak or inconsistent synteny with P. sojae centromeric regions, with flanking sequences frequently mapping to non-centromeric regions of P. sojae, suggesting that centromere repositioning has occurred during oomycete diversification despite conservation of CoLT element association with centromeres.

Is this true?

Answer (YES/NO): NO